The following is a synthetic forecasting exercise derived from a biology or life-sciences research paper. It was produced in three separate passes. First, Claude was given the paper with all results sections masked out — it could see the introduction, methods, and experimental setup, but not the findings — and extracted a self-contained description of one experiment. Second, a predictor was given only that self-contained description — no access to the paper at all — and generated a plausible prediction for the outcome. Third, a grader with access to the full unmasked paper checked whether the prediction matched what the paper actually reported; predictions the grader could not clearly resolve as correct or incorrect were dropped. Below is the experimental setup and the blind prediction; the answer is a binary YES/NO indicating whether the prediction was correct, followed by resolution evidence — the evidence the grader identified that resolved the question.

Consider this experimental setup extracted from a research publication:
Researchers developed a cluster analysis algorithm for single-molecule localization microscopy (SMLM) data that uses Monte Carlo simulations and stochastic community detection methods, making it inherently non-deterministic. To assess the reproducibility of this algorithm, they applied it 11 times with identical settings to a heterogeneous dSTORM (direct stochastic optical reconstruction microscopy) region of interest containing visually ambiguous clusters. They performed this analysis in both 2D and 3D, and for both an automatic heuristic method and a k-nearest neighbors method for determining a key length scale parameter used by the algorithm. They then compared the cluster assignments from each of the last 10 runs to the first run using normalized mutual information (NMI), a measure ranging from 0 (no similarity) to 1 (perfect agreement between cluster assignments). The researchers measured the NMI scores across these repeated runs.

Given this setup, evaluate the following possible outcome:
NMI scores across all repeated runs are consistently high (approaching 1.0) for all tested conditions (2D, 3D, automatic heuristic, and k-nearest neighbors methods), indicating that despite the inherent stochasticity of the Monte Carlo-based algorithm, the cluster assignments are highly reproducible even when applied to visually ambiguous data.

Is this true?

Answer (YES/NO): YES